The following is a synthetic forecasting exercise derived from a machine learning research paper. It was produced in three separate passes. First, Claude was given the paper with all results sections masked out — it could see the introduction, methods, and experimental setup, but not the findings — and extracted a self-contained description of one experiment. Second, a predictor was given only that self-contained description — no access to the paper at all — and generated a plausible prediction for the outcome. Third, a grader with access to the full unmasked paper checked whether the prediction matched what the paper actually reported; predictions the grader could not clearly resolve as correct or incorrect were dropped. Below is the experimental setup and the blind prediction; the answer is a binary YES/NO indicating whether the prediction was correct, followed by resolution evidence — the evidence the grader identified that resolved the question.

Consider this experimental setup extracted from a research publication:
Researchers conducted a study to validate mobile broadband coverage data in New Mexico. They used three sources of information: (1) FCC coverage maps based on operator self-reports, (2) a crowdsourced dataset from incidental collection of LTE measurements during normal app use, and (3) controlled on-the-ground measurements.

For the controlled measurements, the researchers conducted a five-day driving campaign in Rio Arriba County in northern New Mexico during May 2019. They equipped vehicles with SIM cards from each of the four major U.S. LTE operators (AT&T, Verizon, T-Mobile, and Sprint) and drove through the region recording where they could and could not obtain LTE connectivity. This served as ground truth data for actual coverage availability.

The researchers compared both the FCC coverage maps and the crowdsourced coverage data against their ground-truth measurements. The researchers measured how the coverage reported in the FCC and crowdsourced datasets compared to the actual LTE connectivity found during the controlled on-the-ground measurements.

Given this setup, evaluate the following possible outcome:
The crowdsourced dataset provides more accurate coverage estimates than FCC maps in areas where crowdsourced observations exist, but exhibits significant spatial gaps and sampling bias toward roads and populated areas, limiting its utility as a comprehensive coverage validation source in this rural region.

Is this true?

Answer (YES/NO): YES